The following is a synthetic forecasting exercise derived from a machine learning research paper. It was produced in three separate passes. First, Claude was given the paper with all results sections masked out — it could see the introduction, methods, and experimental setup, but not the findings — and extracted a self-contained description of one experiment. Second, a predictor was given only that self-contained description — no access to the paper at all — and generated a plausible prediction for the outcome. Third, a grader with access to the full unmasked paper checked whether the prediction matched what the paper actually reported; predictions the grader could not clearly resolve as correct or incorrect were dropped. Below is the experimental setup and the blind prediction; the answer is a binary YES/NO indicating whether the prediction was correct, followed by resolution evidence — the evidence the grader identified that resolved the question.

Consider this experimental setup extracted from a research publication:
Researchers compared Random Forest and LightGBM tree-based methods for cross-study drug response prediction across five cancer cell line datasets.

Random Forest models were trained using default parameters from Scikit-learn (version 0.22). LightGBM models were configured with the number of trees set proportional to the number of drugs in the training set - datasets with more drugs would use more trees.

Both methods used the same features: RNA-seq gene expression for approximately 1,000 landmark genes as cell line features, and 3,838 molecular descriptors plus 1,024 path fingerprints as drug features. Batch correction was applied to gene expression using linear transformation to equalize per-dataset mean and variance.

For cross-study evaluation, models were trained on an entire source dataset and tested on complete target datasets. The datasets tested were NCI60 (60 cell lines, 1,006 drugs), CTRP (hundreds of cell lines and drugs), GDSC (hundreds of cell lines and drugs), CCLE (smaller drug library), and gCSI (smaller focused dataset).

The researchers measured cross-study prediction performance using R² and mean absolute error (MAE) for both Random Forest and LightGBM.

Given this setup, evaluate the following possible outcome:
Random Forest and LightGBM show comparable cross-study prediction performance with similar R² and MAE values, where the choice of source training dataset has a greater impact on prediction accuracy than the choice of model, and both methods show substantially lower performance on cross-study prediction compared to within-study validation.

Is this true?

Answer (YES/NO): NO